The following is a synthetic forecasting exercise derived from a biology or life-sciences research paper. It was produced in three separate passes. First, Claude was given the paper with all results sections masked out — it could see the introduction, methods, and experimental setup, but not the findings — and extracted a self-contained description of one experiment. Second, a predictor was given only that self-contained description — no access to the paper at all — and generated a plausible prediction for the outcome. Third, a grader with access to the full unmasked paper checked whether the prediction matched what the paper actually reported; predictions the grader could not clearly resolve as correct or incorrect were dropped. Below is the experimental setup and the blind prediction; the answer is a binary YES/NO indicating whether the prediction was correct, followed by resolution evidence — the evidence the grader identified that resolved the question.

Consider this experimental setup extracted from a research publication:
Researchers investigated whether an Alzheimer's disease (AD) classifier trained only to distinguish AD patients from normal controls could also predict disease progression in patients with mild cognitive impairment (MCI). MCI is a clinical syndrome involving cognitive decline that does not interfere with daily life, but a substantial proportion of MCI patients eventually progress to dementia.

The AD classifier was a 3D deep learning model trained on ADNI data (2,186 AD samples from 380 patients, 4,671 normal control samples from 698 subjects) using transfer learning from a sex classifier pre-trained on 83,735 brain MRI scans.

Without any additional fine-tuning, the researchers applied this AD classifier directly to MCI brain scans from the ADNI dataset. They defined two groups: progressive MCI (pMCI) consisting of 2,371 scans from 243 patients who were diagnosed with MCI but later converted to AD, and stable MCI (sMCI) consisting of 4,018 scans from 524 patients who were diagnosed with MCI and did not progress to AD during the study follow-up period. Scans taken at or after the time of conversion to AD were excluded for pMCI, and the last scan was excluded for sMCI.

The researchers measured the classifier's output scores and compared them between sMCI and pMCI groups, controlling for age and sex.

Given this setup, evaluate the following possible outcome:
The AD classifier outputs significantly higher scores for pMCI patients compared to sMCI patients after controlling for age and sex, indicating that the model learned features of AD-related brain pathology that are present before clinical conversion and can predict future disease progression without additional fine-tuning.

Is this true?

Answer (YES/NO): YES